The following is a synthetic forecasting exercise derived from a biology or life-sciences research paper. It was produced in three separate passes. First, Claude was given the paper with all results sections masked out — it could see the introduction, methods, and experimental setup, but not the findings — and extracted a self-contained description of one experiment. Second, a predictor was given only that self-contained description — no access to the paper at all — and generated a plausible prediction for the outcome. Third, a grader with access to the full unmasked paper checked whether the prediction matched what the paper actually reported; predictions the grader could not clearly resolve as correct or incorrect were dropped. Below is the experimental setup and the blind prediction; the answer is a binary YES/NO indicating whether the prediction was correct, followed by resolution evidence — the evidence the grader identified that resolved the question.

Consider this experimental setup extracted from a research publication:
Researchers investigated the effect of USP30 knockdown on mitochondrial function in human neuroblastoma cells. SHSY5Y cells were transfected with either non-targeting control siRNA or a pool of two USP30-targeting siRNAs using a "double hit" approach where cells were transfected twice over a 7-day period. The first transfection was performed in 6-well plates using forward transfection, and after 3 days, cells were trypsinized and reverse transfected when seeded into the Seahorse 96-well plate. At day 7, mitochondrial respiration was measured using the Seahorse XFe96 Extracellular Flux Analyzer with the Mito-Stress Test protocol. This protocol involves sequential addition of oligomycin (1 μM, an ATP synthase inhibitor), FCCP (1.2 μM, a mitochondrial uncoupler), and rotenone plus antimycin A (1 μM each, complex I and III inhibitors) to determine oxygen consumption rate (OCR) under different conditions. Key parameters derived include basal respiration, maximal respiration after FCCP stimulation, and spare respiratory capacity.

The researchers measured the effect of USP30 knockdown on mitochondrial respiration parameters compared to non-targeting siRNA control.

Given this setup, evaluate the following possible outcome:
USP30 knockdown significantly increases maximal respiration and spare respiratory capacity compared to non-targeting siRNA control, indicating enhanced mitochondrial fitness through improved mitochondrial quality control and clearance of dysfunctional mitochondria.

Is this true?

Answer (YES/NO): NO